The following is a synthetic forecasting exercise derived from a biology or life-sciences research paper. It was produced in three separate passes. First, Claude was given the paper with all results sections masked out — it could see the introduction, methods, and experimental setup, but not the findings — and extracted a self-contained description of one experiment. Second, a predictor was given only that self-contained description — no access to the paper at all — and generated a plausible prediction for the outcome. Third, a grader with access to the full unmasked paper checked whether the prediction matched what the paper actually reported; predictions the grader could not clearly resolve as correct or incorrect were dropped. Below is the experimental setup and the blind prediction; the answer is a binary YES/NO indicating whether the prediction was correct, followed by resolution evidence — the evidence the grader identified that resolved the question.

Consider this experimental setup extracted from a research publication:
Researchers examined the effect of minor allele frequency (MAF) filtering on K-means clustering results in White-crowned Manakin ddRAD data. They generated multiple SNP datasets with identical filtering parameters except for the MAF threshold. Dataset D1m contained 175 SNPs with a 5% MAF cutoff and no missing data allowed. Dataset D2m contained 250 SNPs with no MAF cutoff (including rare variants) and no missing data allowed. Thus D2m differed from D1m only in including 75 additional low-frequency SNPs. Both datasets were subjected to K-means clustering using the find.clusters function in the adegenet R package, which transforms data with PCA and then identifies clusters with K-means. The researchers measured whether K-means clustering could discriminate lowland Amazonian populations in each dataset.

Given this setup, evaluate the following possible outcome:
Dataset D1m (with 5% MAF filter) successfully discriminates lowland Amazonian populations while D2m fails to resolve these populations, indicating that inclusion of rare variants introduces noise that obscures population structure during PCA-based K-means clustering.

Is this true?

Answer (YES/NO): YES